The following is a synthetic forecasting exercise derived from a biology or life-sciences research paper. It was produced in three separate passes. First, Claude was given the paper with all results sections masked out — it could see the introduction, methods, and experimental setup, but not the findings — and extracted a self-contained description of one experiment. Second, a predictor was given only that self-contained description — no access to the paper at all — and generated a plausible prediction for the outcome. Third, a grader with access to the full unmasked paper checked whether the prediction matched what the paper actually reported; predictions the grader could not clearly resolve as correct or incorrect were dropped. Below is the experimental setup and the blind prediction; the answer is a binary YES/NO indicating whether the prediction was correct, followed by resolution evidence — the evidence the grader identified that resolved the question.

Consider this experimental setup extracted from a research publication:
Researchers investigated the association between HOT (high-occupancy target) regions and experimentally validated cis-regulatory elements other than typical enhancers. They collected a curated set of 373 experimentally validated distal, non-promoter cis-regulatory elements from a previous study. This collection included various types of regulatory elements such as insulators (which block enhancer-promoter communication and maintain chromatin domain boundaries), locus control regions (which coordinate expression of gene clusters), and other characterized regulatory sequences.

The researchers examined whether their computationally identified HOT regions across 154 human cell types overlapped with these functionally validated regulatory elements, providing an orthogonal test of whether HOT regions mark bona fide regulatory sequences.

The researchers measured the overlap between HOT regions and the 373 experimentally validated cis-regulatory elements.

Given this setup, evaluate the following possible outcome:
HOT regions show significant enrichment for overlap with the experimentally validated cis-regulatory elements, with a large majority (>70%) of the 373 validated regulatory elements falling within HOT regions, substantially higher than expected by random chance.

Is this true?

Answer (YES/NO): YES